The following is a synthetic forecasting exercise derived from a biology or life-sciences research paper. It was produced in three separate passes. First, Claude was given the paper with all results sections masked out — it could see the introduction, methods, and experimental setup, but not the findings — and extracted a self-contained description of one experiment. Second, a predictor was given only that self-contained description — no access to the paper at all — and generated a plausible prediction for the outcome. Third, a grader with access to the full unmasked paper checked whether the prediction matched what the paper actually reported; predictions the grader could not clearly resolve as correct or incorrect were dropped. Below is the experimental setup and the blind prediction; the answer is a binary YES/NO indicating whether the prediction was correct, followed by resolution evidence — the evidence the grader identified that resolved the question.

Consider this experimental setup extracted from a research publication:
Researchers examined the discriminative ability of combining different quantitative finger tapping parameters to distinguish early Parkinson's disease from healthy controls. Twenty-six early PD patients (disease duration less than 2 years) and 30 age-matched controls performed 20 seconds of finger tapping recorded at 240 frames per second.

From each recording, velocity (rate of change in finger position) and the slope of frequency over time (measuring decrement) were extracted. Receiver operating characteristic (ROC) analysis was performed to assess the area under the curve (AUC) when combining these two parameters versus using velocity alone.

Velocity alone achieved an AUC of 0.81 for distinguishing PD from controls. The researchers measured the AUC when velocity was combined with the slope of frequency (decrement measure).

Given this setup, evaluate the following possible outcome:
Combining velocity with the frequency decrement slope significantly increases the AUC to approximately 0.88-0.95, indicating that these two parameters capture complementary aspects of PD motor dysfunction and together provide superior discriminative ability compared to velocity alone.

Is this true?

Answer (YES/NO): YES